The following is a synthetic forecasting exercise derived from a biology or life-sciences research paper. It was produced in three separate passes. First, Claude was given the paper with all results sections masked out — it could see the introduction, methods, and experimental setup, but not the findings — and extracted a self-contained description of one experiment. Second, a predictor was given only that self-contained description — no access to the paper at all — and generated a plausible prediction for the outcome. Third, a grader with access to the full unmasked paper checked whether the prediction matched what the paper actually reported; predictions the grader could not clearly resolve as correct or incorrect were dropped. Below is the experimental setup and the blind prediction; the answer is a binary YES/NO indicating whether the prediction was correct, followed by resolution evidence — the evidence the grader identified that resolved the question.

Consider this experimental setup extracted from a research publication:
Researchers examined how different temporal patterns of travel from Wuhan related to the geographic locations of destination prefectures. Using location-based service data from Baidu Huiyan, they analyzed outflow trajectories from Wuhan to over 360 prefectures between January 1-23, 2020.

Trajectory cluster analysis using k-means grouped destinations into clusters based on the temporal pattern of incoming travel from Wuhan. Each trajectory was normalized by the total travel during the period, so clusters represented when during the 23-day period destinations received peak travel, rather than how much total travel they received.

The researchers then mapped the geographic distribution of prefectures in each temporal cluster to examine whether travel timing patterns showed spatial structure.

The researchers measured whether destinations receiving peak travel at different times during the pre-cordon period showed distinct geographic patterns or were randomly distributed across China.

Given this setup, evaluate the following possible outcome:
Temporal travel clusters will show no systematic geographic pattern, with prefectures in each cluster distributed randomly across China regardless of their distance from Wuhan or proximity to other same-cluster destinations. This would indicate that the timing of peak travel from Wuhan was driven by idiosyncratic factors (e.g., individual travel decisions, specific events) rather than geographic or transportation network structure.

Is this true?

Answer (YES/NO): NO